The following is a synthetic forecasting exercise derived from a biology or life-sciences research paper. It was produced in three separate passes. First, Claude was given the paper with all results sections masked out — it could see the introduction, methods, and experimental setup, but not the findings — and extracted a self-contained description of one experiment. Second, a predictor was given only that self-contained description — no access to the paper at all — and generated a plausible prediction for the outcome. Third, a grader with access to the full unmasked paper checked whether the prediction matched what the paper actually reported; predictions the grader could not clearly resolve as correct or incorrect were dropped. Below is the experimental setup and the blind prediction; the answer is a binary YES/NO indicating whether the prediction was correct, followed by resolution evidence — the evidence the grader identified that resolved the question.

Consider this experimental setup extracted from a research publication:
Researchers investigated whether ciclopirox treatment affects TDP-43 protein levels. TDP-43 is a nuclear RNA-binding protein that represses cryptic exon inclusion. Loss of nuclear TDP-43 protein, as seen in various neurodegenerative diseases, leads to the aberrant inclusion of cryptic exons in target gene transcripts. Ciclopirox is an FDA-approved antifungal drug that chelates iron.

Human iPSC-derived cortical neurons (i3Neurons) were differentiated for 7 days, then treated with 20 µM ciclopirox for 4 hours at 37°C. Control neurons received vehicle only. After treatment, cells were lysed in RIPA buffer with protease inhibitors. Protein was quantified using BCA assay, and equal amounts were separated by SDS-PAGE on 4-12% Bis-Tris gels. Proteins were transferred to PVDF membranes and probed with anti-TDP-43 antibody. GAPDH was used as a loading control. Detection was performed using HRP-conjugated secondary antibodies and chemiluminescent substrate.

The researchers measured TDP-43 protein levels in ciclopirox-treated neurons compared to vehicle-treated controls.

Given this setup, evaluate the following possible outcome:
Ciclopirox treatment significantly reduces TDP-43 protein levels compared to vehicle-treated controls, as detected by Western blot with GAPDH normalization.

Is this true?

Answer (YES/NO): YES